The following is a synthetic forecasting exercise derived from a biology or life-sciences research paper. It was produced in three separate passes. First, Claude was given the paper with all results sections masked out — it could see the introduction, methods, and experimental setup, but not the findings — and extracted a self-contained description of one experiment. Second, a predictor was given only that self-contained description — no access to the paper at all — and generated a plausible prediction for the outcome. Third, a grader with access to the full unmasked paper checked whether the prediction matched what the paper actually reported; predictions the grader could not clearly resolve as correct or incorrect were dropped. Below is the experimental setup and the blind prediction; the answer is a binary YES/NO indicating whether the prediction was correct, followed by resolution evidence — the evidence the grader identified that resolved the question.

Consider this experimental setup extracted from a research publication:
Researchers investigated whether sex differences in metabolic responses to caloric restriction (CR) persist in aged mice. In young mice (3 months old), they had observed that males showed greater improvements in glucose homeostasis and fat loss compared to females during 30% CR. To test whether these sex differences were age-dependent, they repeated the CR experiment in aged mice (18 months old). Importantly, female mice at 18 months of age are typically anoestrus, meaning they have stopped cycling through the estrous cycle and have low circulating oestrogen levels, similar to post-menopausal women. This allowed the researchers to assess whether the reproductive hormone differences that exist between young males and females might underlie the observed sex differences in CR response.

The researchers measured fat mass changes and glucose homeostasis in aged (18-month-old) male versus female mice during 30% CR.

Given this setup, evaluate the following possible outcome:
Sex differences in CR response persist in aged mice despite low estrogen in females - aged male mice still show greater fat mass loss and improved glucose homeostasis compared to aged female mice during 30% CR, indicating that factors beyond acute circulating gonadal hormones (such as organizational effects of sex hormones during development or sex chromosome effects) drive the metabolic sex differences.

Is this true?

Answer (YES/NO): NO